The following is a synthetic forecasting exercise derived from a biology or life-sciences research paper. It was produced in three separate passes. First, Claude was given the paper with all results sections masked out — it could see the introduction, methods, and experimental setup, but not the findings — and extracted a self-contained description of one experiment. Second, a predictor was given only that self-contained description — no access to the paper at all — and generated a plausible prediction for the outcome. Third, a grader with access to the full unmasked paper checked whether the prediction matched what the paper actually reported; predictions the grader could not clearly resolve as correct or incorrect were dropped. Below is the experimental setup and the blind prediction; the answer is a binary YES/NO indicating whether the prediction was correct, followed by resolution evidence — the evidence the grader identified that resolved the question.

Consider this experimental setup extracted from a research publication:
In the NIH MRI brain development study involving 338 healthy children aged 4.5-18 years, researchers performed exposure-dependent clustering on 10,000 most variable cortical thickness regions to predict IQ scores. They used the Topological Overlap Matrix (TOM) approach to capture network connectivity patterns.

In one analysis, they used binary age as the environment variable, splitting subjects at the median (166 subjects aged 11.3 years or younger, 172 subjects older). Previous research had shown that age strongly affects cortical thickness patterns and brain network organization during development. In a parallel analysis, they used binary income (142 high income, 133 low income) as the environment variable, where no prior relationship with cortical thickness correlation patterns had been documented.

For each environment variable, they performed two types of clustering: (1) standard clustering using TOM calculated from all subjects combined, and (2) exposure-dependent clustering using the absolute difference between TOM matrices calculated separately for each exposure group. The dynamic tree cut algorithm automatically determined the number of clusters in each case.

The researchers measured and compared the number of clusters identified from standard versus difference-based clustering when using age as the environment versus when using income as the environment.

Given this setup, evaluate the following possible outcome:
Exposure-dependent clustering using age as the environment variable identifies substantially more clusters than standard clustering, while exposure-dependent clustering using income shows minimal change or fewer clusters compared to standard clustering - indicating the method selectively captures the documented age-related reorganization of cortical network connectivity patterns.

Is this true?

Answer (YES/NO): YES